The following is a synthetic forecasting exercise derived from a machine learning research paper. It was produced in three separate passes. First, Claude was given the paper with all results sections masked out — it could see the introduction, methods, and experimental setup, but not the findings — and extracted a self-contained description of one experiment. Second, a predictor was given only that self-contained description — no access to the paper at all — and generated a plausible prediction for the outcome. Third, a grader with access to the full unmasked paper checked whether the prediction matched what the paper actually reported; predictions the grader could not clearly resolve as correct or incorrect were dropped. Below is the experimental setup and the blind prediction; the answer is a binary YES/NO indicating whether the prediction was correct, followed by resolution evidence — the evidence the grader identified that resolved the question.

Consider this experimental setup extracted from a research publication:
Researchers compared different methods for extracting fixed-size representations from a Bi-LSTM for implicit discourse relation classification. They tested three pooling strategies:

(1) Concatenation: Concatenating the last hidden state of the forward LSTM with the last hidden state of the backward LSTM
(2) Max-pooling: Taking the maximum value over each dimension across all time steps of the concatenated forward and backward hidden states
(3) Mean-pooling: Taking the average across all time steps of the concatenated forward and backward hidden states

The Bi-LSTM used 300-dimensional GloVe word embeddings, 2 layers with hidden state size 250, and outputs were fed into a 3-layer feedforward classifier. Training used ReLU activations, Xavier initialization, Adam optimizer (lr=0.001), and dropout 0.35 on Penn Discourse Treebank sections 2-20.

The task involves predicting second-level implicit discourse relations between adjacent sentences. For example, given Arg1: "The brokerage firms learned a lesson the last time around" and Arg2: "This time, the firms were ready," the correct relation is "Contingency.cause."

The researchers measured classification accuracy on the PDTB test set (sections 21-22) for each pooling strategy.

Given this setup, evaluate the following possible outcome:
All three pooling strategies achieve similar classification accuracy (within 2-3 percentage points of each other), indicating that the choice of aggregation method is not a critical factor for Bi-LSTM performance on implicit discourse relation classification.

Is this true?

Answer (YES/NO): YES